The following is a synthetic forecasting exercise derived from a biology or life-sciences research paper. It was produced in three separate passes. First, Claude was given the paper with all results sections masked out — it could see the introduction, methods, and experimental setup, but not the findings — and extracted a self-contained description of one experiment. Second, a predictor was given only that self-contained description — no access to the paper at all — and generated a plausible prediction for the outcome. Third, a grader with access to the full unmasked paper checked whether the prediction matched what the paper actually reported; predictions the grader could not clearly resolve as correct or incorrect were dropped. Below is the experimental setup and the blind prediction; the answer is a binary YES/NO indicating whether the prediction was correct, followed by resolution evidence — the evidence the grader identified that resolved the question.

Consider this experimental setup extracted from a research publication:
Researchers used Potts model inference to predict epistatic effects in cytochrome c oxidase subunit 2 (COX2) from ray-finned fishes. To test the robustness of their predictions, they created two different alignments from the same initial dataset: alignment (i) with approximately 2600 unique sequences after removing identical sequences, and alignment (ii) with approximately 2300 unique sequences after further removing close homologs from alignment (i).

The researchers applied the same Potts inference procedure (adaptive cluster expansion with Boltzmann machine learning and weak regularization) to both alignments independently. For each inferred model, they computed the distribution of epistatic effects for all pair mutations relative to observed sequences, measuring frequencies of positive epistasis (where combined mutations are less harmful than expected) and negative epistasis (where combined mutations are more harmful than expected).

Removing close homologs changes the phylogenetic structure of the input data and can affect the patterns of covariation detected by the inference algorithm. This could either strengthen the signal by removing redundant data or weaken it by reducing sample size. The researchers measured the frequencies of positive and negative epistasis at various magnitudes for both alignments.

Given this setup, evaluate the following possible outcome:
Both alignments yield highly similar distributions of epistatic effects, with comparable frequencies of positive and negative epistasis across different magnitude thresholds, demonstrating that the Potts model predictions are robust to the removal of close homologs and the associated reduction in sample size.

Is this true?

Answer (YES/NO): NO